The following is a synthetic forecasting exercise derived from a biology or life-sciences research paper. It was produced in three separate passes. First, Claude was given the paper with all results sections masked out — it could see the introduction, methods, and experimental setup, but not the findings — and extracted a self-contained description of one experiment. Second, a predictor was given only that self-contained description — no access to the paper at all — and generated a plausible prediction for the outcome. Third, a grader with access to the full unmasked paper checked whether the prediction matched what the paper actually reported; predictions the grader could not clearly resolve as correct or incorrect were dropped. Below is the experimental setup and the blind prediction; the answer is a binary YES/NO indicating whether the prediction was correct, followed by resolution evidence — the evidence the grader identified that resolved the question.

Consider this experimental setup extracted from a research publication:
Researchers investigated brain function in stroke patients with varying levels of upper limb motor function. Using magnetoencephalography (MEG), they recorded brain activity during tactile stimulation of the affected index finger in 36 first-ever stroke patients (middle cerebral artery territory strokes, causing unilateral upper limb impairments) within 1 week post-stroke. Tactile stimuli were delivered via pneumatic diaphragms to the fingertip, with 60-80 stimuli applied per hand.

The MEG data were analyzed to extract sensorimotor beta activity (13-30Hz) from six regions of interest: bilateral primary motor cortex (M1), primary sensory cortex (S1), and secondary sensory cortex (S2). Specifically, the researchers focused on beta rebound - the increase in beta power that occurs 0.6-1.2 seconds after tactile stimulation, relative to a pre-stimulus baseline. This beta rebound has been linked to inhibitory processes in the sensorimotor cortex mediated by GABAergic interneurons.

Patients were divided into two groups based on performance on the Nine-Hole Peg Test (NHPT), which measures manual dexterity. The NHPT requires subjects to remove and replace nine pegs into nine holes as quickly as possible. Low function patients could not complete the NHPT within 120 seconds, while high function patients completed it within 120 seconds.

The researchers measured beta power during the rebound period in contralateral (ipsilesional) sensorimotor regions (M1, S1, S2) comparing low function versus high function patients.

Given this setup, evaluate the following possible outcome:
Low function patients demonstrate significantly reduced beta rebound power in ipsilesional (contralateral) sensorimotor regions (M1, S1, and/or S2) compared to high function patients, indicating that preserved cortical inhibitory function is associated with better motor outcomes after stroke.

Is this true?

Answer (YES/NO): YES